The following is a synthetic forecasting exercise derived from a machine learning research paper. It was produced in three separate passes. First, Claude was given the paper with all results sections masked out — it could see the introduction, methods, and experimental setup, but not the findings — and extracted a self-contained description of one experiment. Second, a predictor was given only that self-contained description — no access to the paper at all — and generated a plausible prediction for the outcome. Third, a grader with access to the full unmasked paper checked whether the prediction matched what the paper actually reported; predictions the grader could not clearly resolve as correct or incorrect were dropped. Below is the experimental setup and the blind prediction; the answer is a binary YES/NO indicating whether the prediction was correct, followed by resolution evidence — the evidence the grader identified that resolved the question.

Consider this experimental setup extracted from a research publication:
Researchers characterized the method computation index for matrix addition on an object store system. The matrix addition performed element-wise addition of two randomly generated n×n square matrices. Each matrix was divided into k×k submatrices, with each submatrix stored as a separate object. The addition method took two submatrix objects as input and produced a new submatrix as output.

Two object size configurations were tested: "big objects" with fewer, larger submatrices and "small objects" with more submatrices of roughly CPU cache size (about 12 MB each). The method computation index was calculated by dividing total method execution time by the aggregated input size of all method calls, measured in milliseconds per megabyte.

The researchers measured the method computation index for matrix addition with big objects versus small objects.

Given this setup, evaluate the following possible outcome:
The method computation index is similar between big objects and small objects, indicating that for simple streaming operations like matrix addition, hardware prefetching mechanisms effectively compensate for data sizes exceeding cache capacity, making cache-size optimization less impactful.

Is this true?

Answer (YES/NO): NO